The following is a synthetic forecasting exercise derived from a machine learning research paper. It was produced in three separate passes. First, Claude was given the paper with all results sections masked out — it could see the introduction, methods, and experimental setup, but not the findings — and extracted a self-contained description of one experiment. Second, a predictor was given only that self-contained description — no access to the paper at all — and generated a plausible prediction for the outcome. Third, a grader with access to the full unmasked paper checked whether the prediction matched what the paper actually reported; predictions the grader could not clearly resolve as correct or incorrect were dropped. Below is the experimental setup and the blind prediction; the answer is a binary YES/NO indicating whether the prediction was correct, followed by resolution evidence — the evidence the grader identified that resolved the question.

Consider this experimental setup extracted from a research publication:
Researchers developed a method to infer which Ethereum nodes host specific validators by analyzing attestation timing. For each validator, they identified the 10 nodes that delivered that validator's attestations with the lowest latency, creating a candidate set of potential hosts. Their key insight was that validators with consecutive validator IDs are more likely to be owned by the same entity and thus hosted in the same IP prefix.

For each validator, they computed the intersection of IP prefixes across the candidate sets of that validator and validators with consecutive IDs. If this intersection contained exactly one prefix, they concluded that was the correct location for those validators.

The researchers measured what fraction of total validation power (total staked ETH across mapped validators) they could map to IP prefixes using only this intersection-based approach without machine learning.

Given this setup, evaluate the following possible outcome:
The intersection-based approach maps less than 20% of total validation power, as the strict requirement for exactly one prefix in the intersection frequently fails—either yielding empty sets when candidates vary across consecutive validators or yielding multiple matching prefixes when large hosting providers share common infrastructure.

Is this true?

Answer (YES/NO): NO